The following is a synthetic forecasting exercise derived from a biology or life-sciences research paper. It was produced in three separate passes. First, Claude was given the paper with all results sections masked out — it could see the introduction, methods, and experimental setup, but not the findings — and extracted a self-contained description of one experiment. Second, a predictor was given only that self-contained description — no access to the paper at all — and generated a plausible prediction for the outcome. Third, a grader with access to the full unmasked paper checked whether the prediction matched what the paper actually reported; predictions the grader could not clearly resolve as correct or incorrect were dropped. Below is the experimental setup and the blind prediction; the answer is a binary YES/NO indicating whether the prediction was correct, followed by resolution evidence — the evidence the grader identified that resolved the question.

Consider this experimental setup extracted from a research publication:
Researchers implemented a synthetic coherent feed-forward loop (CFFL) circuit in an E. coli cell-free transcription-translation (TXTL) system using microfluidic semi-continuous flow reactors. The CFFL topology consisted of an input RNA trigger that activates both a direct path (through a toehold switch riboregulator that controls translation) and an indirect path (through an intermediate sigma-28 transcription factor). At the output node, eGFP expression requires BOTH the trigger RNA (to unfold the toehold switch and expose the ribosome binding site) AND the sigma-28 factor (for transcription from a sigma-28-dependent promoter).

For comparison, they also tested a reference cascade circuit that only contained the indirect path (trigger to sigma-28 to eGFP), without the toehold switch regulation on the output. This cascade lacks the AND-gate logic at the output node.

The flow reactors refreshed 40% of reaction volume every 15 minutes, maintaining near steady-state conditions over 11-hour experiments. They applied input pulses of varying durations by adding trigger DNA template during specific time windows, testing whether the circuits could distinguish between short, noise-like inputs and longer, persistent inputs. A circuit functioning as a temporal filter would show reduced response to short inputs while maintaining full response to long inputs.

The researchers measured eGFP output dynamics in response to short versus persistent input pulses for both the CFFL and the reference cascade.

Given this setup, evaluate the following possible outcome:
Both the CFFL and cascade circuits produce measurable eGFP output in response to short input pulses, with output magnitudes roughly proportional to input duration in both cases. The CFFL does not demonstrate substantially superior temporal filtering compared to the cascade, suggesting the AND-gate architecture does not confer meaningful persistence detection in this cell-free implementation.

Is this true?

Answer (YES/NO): YES